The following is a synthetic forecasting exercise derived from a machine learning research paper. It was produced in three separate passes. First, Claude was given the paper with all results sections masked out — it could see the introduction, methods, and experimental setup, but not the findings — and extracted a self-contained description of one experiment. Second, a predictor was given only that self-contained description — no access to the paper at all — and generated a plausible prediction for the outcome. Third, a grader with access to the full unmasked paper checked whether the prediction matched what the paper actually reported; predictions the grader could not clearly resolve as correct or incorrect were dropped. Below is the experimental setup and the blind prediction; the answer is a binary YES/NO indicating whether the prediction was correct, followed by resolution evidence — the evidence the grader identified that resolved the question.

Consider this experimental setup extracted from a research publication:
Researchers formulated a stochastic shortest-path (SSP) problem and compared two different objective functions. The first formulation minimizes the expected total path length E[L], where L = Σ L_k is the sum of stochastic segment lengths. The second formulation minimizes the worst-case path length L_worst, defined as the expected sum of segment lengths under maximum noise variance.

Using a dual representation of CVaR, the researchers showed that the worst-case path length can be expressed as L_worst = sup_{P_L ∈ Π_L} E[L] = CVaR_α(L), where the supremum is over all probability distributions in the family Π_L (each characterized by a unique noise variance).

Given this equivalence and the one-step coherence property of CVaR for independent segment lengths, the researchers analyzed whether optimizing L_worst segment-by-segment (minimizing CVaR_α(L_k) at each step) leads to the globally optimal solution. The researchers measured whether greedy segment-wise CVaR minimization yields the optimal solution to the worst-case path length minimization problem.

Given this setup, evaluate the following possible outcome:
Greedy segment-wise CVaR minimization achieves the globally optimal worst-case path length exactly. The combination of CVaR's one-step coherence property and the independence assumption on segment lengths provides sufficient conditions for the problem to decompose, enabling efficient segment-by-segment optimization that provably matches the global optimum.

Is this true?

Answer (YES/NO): YES